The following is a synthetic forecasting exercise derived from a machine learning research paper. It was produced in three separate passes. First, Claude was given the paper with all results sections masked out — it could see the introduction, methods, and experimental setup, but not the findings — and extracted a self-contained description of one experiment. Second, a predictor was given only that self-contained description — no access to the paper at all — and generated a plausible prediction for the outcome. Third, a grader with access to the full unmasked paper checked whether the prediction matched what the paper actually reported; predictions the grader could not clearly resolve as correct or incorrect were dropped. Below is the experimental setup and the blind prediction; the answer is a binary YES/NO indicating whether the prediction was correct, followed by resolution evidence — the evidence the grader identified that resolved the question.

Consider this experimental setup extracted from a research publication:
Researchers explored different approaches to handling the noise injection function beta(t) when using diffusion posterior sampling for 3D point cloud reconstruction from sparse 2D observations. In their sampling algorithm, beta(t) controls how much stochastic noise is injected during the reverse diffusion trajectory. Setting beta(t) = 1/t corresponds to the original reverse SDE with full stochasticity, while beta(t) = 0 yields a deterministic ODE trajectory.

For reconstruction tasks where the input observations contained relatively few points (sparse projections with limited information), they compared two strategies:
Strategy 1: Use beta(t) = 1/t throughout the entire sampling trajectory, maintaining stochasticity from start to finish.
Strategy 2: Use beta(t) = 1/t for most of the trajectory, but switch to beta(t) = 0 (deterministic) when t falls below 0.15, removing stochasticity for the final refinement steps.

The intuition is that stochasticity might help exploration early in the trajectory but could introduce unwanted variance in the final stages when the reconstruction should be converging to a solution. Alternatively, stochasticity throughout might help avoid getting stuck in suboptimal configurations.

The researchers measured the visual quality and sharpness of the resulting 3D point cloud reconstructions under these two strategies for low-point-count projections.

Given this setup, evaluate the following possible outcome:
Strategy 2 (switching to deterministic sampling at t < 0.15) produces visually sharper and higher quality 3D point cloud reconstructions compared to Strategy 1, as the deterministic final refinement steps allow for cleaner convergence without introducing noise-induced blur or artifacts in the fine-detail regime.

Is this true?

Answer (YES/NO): YES